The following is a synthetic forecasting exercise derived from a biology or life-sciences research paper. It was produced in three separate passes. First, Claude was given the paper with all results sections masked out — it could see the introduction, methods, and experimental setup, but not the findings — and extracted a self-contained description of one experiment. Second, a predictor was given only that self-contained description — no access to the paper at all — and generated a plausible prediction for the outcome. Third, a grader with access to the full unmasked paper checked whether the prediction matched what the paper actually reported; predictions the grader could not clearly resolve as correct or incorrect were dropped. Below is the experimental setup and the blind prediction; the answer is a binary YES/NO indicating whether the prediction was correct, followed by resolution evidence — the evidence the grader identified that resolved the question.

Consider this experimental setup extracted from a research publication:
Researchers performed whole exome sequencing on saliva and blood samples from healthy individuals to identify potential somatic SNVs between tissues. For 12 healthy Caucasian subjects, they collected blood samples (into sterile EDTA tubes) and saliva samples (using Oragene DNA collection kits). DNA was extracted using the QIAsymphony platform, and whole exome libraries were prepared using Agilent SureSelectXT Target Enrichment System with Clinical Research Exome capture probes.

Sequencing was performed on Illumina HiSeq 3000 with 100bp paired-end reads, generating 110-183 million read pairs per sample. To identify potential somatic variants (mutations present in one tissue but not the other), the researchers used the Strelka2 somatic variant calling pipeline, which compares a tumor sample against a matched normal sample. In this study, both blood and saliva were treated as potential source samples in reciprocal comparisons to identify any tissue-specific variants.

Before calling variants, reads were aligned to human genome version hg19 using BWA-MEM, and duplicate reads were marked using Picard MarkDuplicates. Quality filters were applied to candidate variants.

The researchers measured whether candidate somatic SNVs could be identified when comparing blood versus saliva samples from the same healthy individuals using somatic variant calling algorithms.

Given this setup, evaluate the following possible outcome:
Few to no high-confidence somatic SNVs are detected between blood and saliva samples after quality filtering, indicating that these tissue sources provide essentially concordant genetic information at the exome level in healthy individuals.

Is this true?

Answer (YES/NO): YES